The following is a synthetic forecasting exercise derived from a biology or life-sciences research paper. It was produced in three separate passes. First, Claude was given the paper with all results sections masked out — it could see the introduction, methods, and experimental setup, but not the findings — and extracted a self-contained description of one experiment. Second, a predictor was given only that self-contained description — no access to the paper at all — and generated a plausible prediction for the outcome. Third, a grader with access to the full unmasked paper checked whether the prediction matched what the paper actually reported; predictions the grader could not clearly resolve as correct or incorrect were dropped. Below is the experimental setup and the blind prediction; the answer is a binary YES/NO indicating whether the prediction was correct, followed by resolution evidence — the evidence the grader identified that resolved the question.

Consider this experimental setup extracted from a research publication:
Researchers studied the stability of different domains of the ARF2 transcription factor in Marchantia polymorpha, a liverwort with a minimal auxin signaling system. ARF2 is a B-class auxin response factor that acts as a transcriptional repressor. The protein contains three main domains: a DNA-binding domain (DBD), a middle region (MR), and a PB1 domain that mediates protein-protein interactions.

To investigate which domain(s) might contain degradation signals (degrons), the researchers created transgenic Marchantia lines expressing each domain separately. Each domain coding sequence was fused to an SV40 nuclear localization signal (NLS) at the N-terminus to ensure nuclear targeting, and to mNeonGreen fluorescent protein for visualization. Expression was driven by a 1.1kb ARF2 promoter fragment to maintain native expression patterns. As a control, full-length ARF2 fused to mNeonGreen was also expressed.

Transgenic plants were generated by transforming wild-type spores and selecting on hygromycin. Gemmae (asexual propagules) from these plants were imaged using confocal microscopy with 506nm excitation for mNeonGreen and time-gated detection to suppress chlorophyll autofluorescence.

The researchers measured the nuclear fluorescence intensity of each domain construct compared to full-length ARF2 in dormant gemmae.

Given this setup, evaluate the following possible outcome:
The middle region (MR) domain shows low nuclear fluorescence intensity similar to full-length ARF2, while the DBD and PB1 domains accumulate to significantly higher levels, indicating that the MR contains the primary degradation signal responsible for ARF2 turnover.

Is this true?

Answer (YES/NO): NO